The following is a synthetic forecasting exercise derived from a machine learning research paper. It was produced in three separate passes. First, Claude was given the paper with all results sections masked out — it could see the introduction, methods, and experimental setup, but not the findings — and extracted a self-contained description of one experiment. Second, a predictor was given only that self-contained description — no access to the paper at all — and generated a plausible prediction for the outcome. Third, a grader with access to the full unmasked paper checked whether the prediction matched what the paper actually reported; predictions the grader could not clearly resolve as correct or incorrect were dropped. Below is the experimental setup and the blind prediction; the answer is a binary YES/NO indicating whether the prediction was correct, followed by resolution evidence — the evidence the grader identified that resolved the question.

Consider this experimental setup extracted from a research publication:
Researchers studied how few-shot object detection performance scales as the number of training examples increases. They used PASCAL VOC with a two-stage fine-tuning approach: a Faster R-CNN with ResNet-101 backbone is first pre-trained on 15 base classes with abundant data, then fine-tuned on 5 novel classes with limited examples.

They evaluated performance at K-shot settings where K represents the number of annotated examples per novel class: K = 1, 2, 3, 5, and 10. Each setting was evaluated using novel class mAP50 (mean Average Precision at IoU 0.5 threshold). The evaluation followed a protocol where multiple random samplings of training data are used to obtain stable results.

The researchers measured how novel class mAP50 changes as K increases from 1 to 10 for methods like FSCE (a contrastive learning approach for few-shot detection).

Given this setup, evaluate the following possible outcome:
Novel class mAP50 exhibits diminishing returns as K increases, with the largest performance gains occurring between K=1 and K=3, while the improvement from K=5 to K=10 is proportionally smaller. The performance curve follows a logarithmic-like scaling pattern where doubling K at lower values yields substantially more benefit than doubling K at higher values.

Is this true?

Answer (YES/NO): NO